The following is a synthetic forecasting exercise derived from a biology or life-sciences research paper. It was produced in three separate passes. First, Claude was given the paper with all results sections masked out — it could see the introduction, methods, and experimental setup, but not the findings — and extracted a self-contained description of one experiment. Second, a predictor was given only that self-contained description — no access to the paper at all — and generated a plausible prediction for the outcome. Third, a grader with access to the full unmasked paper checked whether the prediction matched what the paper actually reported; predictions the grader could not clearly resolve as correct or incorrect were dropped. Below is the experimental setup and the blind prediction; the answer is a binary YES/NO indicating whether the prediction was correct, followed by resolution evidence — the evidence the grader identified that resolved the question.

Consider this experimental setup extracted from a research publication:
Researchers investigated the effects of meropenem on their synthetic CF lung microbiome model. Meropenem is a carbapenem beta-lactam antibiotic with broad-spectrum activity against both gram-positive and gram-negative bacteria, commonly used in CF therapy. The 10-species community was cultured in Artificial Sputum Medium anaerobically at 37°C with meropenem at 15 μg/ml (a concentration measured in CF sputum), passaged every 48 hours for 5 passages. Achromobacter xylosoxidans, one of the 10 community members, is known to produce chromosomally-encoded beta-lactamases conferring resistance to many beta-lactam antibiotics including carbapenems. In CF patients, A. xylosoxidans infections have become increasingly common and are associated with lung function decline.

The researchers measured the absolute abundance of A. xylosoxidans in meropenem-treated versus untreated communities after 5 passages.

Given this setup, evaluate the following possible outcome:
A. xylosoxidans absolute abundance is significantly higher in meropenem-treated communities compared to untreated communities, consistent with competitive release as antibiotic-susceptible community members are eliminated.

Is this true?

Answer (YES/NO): NO